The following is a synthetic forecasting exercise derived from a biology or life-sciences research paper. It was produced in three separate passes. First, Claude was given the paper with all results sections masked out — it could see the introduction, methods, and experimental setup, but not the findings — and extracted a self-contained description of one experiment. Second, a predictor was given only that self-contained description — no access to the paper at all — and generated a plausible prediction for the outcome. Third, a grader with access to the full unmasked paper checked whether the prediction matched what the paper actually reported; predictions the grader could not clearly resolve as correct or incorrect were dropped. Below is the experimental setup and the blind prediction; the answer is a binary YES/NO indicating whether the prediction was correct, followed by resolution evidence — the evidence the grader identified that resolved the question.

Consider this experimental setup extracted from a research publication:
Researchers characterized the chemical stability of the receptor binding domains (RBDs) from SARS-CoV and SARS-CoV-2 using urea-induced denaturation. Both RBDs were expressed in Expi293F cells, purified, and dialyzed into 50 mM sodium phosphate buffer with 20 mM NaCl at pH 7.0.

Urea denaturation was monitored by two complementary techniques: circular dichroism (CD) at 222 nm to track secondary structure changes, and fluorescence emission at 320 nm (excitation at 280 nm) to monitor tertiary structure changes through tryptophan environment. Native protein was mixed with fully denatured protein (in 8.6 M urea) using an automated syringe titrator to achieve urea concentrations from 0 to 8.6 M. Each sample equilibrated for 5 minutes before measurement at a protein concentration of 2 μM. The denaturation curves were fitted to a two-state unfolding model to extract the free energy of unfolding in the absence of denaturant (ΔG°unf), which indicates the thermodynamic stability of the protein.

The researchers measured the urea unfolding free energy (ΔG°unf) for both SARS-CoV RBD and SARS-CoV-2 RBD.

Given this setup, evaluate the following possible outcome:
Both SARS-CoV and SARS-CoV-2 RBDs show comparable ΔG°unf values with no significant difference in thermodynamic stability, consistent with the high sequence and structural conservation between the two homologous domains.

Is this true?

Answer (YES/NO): NO